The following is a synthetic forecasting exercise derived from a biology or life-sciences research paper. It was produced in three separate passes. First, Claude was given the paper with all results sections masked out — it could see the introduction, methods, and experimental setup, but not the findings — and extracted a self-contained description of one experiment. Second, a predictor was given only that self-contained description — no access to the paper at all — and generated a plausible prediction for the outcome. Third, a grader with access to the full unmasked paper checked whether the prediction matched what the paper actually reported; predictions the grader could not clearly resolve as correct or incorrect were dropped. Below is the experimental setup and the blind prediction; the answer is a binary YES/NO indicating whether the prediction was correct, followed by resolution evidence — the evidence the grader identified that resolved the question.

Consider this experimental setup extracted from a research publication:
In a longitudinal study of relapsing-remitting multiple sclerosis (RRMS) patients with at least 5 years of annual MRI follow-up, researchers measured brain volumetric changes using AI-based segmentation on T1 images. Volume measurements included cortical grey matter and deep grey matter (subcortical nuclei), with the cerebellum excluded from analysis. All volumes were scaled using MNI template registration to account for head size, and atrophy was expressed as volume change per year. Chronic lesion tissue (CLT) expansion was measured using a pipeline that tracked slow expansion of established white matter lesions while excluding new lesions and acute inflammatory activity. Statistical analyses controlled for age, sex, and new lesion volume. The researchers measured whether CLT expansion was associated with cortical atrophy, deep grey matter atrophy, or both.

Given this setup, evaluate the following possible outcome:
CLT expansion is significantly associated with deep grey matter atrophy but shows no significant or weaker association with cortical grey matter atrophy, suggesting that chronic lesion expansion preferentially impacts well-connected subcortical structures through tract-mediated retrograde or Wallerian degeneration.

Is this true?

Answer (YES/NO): YES